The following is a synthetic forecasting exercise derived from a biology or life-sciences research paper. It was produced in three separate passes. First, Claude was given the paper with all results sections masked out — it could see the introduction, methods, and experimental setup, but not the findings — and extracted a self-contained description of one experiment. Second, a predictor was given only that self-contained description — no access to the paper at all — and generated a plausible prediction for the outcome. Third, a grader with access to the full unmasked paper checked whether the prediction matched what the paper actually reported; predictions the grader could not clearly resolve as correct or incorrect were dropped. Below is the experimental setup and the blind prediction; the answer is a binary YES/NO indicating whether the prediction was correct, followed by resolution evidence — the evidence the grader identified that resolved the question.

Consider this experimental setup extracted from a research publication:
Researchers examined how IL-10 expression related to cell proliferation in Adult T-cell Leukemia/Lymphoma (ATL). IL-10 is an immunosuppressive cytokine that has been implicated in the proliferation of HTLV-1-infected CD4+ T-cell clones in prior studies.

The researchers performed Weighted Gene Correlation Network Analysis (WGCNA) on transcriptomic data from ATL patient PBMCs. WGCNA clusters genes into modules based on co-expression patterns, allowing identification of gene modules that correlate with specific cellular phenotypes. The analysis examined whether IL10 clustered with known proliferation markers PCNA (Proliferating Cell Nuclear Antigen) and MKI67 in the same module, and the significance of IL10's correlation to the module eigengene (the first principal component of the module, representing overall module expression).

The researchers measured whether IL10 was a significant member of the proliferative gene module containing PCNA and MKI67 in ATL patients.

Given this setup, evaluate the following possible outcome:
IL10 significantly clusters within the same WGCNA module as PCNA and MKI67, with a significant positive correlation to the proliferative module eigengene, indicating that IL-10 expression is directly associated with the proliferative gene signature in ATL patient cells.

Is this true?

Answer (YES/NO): YES